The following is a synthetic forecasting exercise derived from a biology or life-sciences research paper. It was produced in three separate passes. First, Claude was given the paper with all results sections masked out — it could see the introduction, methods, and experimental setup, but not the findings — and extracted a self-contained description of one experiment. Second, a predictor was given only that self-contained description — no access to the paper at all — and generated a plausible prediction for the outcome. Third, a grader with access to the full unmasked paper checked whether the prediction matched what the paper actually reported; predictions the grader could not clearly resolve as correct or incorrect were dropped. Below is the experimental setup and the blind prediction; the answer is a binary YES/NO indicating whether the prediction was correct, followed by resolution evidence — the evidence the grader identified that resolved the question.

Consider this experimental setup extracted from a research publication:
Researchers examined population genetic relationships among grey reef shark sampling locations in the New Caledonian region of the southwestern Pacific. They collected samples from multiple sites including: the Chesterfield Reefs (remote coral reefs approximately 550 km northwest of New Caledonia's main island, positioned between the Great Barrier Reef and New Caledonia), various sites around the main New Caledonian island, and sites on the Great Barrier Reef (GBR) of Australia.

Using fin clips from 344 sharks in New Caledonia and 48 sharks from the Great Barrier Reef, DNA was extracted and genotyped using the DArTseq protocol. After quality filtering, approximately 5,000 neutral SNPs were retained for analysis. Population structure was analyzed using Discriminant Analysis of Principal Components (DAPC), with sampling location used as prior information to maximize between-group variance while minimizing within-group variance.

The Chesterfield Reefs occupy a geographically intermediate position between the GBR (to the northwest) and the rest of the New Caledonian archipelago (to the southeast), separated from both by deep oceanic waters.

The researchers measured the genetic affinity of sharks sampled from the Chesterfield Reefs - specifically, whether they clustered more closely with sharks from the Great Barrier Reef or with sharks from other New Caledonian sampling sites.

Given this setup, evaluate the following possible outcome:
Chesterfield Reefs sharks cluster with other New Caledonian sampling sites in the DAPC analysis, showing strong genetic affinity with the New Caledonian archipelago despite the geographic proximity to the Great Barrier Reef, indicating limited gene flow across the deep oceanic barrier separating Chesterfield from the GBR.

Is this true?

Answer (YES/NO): NO